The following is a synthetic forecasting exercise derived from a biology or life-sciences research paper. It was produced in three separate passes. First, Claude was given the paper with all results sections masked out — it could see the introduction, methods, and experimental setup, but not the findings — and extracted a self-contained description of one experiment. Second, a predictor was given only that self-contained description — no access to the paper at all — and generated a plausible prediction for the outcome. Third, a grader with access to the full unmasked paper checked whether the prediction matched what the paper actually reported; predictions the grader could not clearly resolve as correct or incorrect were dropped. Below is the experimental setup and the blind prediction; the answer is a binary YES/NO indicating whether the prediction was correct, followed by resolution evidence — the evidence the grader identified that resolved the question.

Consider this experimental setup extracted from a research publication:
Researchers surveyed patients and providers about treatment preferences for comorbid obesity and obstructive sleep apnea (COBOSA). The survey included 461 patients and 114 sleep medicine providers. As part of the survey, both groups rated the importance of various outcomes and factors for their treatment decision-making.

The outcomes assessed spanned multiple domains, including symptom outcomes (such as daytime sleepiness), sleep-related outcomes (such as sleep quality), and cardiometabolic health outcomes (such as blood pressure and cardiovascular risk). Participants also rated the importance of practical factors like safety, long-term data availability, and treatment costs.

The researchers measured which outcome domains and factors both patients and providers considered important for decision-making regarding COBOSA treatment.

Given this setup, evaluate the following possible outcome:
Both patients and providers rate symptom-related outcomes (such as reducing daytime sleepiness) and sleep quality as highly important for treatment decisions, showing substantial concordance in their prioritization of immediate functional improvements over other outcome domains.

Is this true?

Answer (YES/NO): NO